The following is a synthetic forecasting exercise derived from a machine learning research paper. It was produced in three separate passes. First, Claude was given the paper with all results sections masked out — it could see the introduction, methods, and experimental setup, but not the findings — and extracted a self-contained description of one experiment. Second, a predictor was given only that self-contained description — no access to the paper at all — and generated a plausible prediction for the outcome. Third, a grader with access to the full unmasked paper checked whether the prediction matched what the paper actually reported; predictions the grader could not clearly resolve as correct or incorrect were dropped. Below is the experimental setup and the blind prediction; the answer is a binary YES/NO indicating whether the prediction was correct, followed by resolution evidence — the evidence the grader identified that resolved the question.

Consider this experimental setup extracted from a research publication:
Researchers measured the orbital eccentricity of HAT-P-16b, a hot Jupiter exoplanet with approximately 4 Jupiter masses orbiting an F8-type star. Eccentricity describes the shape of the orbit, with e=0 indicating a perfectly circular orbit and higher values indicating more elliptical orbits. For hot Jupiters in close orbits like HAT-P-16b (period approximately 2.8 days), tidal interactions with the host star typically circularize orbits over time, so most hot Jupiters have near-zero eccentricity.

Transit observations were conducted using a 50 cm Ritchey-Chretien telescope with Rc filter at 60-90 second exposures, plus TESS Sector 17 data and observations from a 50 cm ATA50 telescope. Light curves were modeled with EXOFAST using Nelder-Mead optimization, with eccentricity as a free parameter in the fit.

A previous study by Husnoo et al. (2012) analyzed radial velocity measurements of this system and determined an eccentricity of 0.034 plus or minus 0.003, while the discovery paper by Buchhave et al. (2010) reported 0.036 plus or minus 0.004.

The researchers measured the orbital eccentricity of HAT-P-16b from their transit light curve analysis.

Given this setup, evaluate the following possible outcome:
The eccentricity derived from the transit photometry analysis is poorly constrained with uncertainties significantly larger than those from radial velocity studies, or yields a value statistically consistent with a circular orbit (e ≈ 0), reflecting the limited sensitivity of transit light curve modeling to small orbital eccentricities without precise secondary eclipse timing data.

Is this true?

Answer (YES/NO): YES